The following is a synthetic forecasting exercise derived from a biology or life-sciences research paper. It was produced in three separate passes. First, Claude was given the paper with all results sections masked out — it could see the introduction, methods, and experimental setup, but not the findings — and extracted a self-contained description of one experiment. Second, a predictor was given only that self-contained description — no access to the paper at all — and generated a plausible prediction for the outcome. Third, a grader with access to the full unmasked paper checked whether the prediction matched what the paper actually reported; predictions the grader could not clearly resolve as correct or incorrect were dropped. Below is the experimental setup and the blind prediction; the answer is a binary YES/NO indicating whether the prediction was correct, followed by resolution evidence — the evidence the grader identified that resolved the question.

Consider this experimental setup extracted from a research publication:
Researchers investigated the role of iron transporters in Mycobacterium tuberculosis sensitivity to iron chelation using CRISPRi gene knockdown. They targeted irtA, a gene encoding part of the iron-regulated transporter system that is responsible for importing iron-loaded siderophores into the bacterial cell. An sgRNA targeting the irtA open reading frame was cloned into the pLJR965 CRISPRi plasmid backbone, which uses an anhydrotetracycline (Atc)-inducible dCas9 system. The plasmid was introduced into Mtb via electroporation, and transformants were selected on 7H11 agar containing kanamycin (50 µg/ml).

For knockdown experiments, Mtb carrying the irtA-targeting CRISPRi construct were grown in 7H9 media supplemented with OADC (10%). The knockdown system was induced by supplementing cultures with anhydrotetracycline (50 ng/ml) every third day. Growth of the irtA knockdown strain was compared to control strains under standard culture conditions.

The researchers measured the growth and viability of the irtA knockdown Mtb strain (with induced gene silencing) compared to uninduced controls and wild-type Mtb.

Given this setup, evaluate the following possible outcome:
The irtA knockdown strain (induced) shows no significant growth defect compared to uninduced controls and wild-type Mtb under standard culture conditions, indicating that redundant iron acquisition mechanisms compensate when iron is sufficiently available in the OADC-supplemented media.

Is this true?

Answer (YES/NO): NO